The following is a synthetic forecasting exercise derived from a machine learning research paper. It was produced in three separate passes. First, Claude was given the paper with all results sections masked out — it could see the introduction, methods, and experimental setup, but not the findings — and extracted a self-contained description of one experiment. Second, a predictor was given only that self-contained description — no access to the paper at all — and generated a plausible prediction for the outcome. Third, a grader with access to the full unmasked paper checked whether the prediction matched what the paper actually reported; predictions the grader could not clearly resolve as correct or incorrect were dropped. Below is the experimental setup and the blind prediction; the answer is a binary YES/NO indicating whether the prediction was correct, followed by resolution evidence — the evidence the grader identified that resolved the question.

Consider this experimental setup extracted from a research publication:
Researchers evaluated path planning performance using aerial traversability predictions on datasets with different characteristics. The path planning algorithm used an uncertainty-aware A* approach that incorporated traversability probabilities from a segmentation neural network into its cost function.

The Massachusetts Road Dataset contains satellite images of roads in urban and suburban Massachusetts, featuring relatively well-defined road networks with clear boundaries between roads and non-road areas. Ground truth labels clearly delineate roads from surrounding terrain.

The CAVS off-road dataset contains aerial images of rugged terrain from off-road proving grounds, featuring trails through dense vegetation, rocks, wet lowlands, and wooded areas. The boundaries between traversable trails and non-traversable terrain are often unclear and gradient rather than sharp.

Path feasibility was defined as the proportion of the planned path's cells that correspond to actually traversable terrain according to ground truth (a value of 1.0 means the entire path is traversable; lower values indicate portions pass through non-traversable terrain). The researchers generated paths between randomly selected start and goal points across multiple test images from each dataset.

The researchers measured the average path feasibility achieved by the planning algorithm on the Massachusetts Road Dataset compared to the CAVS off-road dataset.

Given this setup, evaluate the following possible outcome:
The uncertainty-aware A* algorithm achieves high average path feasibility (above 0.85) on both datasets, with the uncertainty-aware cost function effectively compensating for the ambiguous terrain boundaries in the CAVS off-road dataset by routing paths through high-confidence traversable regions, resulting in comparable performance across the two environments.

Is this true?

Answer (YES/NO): NO